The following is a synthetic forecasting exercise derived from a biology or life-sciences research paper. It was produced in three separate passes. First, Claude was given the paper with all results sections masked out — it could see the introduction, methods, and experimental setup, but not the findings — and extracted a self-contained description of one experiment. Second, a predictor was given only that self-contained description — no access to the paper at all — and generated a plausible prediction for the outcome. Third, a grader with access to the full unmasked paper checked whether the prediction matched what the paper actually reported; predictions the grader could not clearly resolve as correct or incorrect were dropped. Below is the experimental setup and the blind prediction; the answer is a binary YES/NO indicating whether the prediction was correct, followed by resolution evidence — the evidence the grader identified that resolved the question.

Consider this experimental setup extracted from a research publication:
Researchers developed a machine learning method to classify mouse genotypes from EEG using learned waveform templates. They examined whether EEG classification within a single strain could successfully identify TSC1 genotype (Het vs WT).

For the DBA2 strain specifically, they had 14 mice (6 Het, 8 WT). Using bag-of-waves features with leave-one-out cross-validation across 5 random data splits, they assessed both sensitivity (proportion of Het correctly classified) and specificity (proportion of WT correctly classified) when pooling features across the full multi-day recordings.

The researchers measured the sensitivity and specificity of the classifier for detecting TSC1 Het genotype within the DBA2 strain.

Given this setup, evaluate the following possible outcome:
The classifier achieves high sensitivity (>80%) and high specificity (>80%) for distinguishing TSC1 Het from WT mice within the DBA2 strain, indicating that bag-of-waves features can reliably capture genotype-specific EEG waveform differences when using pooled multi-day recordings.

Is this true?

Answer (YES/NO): NO